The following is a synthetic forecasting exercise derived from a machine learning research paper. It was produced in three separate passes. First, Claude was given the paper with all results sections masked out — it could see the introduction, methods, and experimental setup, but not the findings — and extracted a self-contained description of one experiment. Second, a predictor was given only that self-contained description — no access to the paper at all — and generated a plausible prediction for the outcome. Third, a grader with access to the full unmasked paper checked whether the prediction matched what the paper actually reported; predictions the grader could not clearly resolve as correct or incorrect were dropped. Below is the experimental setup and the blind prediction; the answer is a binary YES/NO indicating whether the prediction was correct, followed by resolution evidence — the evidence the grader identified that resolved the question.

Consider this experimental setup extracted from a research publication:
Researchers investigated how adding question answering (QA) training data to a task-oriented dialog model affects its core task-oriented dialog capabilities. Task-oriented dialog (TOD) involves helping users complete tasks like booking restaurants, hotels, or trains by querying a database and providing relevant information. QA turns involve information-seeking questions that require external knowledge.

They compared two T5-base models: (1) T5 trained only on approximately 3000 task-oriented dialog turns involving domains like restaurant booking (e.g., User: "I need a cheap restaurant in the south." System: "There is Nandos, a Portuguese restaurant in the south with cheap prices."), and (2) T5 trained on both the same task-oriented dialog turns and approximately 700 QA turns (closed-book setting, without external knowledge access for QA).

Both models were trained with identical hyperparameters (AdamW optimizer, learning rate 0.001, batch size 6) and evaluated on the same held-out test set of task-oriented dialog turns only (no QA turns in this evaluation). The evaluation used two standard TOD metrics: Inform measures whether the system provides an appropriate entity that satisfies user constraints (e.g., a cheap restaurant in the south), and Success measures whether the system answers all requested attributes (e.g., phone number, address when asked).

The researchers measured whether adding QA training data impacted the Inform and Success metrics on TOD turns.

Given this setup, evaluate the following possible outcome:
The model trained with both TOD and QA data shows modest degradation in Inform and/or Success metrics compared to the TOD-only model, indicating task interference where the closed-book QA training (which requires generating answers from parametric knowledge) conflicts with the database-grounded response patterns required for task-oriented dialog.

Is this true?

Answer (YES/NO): NO